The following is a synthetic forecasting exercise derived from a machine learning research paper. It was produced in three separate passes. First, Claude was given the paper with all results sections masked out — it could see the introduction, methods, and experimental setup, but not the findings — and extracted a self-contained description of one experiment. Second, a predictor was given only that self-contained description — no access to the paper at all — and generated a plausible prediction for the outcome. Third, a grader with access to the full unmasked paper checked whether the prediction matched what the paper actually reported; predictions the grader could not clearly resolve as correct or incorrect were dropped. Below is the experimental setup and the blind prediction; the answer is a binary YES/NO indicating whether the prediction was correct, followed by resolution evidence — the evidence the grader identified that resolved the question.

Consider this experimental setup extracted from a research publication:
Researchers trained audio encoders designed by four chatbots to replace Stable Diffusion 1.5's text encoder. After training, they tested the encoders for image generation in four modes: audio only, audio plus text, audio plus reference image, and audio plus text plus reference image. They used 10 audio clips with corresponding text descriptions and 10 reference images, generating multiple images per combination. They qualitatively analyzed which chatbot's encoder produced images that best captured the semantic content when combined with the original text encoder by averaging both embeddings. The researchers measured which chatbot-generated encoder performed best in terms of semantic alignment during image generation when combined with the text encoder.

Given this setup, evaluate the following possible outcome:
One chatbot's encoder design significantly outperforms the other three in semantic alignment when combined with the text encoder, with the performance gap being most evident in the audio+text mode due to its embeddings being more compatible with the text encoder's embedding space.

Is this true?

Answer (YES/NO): NO